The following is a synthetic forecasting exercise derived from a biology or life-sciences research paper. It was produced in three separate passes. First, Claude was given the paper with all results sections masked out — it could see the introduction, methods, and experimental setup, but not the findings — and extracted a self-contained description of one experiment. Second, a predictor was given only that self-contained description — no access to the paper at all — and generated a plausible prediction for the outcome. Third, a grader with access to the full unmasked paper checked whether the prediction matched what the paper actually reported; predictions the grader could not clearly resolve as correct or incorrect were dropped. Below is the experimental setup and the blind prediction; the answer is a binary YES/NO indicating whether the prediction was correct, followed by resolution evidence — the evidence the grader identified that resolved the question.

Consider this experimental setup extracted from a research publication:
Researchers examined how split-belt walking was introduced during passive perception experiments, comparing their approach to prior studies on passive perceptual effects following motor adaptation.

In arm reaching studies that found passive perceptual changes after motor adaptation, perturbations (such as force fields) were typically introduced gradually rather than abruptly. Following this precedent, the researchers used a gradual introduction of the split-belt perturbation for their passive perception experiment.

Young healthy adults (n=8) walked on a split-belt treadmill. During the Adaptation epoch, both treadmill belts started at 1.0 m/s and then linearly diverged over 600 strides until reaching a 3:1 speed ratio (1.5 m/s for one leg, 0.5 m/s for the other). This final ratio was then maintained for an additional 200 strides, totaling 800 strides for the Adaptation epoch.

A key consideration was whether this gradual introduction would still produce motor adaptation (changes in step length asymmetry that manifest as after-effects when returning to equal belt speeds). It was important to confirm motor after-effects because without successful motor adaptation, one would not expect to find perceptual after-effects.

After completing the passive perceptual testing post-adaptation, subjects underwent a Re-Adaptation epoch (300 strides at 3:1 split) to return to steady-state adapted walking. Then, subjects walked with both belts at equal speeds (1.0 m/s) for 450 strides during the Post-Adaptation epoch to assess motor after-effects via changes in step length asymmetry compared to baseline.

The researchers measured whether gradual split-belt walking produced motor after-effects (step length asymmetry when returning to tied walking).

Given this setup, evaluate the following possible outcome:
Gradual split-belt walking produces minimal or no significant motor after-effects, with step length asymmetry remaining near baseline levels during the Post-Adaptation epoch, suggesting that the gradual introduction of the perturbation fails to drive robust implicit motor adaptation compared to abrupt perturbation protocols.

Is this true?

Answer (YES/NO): NO